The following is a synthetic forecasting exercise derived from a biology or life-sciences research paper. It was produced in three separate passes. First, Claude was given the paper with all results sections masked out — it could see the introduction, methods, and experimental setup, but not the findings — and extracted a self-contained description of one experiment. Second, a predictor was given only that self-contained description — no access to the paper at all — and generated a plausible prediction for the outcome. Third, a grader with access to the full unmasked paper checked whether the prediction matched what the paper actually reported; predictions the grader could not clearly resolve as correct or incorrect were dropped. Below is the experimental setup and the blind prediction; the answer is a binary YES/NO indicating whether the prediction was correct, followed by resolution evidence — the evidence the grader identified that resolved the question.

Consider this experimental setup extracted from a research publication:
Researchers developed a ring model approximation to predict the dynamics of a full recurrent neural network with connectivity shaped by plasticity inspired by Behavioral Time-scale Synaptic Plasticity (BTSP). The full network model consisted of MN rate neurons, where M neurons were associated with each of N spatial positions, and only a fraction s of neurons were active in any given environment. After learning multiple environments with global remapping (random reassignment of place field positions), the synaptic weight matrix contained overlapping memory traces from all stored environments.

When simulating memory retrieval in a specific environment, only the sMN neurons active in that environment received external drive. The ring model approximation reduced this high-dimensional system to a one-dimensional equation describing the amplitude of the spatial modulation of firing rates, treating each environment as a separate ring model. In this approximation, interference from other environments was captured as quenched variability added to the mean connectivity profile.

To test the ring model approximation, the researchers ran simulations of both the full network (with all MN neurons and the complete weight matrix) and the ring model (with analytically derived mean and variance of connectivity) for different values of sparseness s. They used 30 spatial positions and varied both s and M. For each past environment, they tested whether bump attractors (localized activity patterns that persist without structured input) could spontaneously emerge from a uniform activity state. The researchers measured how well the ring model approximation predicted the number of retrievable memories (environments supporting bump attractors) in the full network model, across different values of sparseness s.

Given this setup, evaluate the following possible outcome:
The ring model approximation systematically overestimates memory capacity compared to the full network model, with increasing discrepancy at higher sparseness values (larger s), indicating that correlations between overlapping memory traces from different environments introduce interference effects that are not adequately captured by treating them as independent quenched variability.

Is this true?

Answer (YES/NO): NO